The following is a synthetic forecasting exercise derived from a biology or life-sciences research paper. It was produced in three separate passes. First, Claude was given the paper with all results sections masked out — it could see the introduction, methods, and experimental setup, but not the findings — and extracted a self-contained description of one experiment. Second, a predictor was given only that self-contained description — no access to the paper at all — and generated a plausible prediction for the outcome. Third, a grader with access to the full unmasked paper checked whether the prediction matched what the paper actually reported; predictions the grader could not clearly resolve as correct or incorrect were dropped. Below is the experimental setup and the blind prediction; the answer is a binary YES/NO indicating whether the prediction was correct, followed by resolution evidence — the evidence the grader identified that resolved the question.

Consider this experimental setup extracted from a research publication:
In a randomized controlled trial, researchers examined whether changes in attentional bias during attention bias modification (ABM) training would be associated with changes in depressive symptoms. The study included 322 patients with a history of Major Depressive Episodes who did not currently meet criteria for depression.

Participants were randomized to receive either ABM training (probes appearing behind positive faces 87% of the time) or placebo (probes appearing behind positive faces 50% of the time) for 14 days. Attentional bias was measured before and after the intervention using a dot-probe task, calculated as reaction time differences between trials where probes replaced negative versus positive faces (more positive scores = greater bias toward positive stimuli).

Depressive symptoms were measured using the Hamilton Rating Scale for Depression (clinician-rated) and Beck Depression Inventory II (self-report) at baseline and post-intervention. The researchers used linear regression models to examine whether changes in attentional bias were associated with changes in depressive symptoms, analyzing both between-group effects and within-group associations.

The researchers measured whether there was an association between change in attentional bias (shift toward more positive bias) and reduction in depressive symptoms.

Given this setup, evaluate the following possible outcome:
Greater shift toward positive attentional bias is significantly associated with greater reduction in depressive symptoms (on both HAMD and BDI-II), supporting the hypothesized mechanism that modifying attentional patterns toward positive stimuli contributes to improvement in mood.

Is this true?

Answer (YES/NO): NO